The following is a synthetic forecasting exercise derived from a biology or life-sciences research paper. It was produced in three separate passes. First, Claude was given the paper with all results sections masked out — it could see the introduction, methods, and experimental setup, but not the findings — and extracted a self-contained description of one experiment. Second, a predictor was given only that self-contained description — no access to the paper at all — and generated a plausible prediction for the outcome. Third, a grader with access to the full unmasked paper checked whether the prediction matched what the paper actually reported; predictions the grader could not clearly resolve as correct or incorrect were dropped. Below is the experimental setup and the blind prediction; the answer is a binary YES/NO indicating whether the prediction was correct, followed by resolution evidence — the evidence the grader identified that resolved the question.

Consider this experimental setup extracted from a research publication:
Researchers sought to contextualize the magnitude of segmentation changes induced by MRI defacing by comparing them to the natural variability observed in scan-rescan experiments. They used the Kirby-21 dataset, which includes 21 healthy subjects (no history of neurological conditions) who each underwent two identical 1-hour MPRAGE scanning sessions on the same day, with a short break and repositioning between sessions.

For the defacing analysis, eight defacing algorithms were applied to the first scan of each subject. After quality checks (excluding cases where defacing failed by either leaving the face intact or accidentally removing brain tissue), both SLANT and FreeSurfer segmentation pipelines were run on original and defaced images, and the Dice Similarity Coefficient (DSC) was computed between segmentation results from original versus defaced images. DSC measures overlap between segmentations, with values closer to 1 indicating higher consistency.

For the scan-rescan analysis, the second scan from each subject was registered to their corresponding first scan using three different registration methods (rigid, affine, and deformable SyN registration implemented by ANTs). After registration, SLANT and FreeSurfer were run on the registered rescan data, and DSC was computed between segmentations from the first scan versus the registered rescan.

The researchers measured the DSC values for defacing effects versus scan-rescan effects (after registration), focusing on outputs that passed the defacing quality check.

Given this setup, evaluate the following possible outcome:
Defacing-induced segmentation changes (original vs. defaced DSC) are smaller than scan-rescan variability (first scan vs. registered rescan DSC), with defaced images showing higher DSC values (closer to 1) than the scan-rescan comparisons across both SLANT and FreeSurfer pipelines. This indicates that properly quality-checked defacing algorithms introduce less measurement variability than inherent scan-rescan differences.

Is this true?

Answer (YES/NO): YES